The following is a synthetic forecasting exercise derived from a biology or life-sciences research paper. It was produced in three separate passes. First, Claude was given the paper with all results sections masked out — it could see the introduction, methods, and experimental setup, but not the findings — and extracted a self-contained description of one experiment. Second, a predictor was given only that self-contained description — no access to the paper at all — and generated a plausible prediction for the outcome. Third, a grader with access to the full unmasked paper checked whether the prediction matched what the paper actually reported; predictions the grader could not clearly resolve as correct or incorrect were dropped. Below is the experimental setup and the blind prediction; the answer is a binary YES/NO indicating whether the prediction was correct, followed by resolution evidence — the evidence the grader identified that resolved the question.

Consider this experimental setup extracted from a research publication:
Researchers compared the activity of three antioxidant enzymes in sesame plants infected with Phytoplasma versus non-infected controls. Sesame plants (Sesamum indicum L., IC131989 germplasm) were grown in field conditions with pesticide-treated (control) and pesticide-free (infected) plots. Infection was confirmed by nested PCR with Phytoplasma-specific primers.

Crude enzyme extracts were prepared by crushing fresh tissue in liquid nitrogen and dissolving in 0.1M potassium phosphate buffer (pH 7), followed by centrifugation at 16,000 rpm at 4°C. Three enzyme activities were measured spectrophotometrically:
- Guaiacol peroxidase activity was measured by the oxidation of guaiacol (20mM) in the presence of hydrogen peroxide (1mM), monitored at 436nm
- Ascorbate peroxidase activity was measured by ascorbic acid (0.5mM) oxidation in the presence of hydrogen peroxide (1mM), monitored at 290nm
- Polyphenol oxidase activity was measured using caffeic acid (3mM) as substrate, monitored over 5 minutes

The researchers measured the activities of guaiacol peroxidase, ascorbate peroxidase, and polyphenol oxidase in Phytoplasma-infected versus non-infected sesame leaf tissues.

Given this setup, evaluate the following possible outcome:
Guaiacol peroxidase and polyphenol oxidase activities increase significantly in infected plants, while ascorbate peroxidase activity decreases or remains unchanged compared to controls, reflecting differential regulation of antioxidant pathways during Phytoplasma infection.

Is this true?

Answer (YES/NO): NO